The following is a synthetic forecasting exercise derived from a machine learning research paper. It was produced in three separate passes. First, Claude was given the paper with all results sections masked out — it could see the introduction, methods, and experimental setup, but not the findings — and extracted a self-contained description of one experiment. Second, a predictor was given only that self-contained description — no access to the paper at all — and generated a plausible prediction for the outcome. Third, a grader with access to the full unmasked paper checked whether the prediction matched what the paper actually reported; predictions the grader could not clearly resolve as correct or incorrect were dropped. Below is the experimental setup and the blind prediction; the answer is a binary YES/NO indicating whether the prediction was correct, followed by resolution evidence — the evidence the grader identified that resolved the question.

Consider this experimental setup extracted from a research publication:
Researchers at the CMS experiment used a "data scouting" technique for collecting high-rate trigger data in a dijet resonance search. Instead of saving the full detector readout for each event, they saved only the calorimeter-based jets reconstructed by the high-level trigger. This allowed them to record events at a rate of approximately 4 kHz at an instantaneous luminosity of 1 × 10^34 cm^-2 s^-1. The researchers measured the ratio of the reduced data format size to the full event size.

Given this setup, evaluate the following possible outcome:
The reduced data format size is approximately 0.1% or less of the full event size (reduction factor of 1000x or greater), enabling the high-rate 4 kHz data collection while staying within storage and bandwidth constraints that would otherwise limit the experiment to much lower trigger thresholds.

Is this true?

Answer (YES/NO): NO